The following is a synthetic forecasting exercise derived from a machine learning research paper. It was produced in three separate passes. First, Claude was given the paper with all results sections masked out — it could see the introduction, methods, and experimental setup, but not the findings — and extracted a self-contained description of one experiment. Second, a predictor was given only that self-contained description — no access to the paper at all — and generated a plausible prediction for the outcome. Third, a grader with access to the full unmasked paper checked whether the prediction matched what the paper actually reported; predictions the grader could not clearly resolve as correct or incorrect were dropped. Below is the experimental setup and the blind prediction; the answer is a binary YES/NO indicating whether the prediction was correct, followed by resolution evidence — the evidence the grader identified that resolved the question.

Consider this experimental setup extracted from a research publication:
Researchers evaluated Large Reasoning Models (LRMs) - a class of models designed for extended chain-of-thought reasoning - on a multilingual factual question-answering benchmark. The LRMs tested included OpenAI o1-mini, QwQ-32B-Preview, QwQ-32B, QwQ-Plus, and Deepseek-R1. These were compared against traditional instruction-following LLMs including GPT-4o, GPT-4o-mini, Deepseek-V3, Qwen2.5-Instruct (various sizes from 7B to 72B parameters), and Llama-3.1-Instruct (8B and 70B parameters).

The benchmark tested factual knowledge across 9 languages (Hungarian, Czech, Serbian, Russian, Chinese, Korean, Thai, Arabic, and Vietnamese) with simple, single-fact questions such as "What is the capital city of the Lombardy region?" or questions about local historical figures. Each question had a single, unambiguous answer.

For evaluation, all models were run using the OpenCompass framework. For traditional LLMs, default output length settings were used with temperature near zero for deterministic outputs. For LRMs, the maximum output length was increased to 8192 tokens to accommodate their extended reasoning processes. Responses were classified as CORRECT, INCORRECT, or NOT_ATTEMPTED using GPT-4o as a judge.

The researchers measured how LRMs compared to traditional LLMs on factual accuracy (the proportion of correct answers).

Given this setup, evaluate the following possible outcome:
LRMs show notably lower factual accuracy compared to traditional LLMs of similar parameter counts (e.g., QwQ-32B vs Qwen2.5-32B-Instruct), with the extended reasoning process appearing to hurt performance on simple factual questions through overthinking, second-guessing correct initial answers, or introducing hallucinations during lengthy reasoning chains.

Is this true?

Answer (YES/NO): NO